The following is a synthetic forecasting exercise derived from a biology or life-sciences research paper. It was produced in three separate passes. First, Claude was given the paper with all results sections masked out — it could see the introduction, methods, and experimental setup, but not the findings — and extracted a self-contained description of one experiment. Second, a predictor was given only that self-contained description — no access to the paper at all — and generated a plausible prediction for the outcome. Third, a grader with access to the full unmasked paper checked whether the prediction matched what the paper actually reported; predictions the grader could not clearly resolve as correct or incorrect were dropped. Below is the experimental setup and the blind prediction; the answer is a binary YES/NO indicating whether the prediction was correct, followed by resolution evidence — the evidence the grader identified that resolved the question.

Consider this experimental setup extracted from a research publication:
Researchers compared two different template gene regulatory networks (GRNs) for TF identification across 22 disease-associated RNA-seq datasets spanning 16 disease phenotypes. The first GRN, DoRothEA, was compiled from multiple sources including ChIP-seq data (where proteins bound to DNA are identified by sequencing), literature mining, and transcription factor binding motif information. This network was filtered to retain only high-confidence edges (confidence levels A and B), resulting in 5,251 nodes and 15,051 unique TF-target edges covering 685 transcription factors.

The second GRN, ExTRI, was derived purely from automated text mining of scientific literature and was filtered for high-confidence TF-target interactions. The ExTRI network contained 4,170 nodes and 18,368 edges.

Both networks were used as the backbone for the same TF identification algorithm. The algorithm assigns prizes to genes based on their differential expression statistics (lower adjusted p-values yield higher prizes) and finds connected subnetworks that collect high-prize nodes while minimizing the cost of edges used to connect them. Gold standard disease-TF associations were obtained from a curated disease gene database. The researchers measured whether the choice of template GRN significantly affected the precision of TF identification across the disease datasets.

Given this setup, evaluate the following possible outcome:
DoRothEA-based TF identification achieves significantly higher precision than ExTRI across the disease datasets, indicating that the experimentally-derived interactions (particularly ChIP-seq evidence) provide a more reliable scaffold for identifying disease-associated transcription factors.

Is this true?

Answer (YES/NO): YES